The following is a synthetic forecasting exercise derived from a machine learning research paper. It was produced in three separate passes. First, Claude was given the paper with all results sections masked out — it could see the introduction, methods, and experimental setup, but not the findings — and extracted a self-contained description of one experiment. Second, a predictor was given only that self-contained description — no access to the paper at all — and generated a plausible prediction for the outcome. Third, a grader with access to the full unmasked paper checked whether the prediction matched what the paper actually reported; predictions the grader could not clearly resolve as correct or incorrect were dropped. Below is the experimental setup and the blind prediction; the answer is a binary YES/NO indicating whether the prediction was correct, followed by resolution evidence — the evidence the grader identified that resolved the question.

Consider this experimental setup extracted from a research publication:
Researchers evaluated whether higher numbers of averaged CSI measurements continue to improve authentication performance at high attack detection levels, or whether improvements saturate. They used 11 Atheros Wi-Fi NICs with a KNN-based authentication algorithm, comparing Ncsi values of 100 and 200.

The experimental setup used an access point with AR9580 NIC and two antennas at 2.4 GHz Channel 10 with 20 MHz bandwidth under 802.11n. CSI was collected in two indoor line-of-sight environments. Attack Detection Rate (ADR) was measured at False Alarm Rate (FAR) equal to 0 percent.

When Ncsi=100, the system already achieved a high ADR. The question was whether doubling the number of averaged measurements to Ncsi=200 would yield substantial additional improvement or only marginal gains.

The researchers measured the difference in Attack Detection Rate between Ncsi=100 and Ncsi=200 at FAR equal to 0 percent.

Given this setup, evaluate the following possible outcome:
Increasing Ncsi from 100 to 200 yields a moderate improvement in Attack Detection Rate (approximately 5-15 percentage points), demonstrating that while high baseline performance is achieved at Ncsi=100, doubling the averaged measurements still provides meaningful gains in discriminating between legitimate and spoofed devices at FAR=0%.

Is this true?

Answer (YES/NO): NO